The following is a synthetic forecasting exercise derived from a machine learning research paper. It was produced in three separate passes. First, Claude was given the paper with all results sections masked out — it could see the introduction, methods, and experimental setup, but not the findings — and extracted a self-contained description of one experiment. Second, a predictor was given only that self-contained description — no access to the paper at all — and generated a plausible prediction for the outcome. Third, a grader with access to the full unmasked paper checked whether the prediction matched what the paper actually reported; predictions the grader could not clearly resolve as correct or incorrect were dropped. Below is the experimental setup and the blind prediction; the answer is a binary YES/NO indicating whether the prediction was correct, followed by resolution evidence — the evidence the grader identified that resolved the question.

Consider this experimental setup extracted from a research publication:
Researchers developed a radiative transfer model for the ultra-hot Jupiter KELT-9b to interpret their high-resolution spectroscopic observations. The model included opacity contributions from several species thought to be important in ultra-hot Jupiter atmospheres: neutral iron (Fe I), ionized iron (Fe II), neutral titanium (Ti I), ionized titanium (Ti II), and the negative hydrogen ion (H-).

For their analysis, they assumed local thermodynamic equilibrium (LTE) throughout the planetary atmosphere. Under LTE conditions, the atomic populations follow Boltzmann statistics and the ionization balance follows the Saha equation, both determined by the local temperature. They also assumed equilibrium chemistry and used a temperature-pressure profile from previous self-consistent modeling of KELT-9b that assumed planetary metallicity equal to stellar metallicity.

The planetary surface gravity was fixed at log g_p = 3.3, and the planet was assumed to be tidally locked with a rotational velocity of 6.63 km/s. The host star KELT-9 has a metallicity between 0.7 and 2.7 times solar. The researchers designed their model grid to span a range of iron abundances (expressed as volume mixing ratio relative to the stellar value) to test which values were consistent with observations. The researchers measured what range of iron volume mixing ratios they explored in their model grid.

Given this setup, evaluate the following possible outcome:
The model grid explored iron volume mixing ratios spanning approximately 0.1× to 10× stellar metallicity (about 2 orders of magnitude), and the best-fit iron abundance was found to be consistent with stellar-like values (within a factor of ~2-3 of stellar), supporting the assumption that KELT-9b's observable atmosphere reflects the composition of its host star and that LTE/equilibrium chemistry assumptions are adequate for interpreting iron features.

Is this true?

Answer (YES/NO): NO